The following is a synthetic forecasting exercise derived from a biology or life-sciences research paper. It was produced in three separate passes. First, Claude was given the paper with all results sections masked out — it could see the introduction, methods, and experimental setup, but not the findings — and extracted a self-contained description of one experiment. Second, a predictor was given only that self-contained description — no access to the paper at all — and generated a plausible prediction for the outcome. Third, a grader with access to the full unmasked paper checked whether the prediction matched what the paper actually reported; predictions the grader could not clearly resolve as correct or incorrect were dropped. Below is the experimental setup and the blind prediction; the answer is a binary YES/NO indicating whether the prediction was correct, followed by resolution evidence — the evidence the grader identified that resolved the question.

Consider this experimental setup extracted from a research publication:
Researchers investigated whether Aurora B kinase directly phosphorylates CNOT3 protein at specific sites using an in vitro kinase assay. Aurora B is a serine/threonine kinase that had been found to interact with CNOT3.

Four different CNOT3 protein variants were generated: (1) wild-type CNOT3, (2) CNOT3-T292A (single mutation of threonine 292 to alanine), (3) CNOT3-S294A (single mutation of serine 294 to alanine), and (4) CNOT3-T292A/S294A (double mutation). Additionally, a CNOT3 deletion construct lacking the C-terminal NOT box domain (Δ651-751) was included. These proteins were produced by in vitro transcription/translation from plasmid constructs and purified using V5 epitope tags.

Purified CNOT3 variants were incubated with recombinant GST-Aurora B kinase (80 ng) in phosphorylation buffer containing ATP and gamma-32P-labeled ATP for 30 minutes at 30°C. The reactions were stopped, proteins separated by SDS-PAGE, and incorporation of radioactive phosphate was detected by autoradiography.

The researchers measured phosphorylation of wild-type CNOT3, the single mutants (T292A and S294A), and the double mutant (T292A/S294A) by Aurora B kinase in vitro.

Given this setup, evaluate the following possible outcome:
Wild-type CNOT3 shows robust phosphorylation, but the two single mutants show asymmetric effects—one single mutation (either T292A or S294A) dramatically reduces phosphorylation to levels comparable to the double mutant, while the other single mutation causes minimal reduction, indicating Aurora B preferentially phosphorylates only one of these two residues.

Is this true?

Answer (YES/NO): NO